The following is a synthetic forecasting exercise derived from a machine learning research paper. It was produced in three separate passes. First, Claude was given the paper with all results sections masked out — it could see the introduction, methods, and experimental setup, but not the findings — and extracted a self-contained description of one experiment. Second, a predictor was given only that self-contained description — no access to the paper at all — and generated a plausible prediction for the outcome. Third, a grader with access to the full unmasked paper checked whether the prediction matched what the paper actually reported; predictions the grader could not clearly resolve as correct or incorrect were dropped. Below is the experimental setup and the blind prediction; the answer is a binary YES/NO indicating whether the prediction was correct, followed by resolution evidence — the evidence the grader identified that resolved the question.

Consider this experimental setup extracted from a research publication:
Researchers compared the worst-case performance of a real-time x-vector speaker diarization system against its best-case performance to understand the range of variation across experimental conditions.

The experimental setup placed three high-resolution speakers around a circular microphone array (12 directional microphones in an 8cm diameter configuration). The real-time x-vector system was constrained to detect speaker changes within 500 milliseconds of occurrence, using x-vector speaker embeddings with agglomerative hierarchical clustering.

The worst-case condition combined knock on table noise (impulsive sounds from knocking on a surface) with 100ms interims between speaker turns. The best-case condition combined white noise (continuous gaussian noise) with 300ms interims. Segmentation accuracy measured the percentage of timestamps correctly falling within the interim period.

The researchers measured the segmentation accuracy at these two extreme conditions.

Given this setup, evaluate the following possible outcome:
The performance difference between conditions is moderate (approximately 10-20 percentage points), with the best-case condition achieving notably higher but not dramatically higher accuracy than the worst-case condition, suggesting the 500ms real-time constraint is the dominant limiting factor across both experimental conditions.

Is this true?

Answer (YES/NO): NO